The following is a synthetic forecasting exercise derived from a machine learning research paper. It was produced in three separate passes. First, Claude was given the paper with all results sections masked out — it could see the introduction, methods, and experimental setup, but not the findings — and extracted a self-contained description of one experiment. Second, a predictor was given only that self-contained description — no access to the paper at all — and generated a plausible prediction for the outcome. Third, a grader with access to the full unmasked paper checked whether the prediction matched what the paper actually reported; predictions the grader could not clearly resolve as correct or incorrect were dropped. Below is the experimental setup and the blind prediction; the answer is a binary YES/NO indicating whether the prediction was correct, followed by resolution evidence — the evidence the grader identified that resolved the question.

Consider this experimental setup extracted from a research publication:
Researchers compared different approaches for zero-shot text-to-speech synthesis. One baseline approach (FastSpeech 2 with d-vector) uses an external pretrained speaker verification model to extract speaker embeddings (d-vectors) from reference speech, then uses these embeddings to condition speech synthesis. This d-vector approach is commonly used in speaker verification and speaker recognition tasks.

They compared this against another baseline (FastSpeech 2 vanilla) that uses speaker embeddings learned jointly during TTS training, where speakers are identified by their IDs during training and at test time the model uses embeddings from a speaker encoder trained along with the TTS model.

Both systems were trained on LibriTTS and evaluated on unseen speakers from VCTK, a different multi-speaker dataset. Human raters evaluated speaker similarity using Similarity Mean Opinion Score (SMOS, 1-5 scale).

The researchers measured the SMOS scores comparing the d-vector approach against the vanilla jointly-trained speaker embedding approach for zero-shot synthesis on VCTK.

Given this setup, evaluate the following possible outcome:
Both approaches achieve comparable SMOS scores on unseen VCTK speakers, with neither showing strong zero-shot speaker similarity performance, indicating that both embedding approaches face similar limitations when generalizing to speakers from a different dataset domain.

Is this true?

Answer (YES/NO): NO